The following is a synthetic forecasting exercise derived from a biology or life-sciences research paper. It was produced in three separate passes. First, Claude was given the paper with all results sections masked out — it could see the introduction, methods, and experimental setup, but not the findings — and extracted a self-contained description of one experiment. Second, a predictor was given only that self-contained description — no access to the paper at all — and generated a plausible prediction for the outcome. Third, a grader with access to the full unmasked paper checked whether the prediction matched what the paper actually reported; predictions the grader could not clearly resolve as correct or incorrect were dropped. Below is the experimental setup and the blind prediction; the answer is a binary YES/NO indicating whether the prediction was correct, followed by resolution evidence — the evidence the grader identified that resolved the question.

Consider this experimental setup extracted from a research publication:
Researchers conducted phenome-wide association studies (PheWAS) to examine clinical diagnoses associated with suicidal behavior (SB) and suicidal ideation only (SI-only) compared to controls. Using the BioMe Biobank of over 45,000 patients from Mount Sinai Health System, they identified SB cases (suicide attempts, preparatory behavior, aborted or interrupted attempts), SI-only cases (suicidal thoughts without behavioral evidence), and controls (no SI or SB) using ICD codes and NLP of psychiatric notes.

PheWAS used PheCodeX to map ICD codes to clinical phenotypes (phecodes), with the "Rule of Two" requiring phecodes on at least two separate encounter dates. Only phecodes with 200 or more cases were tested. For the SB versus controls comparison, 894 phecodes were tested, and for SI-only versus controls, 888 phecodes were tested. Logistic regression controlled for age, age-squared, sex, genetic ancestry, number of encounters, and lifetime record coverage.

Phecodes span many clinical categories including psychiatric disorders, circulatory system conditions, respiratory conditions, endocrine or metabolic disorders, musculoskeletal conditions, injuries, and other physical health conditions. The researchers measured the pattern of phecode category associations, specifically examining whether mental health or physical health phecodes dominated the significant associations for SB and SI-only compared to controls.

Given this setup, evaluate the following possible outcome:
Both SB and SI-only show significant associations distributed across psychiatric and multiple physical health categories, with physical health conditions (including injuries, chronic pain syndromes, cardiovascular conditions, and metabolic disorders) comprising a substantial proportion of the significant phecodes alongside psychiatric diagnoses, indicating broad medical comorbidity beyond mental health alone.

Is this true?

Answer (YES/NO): NO